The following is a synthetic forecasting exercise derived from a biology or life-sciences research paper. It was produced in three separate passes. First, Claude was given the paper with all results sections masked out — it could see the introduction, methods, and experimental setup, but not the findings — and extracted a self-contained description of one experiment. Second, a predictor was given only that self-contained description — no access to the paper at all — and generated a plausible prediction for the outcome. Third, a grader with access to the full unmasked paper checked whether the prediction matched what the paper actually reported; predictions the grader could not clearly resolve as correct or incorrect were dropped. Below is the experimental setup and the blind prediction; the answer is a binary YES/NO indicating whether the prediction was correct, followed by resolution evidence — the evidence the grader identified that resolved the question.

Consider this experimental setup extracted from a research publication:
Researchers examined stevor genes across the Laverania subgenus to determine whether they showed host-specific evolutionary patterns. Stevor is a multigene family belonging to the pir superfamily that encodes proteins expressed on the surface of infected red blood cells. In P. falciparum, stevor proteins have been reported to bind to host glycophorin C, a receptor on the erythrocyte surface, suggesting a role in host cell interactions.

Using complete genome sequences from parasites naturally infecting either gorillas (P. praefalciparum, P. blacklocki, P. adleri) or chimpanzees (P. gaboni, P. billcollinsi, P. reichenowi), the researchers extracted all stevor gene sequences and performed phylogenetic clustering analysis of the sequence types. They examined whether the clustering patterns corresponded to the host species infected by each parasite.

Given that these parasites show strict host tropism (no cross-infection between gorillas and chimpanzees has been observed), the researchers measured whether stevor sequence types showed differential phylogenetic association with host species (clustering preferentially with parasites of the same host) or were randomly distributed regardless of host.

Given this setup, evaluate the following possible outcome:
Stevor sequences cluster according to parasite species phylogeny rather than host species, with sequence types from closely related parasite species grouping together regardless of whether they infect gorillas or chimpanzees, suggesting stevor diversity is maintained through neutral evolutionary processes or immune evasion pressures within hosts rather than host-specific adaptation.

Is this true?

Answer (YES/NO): NO